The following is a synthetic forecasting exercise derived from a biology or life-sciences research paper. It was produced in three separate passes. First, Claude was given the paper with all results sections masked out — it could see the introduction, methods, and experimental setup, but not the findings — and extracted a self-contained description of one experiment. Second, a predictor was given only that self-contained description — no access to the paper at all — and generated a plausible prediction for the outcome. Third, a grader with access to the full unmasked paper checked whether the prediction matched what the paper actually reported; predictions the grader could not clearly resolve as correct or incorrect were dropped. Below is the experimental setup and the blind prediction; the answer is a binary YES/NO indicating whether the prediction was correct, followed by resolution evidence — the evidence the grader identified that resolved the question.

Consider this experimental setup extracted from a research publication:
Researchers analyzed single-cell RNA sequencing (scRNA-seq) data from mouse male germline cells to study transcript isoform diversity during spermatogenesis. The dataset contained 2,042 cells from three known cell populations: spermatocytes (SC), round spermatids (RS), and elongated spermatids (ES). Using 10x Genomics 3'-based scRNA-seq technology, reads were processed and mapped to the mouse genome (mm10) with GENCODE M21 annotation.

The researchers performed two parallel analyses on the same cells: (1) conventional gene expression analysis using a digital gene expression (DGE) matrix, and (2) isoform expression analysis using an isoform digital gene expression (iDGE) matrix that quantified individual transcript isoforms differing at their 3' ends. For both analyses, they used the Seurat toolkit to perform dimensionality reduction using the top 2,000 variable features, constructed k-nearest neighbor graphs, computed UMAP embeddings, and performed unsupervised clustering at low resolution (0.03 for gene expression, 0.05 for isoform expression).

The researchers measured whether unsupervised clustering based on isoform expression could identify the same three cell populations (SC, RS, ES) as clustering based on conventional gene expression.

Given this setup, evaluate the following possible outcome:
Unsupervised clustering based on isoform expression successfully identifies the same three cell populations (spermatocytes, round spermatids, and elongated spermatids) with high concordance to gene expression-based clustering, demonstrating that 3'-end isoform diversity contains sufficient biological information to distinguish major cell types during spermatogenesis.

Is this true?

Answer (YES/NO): YES